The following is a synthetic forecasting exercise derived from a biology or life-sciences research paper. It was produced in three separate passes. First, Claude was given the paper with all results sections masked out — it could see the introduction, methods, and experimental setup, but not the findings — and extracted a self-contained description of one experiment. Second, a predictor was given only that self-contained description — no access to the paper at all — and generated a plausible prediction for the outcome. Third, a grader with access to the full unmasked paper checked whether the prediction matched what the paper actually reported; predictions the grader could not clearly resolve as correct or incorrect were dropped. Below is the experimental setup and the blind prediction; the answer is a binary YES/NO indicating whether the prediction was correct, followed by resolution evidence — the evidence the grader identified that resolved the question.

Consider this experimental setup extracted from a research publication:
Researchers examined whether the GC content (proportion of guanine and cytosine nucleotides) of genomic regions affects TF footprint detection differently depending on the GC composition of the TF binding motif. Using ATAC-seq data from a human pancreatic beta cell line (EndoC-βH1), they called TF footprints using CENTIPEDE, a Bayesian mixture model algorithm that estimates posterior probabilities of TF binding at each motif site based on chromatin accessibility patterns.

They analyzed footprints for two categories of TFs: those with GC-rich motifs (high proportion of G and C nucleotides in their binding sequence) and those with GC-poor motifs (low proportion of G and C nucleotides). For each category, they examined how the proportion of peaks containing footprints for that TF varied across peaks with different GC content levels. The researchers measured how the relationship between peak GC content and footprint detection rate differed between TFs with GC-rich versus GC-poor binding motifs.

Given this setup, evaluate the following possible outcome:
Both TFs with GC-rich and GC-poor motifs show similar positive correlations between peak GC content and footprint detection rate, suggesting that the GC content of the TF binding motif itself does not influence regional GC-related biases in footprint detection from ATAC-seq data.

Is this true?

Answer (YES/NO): NO